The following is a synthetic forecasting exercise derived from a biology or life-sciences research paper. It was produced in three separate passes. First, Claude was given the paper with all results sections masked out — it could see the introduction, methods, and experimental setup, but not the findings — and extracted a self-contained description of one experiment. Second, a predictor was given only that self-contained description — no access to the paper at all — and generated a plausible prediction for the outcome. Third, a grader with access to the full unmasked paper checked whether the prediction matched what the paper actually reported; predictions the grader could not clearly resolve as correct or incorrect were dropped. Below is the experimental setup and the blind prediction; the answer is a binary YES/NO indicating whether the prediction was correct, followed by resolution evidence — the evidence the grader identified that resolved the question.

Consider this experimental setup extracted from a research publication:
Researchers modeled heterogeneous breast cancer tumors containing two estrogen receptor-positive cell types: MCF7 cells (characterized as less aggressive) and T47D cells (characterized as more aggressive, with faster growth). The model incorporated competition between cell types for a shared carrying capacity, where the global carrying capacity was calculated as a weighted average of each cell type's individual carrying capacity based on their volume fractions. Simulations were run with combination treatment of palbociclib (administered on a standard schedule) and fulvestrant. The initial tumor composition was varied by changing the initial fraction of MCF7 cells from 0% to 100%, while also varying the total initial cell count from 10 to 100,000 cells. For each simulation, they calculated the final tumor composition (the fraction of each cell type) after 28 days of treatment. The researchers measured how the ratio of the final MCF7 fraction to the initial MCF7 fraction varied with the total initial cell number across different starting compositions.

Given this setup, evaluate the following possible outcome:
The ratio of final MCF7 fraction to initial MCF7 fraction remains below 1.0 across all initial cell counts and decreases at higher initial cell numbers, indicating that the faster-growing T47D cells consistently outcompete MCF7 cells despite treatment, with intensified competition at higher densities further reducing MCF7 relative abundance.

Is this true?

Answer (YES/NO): NO